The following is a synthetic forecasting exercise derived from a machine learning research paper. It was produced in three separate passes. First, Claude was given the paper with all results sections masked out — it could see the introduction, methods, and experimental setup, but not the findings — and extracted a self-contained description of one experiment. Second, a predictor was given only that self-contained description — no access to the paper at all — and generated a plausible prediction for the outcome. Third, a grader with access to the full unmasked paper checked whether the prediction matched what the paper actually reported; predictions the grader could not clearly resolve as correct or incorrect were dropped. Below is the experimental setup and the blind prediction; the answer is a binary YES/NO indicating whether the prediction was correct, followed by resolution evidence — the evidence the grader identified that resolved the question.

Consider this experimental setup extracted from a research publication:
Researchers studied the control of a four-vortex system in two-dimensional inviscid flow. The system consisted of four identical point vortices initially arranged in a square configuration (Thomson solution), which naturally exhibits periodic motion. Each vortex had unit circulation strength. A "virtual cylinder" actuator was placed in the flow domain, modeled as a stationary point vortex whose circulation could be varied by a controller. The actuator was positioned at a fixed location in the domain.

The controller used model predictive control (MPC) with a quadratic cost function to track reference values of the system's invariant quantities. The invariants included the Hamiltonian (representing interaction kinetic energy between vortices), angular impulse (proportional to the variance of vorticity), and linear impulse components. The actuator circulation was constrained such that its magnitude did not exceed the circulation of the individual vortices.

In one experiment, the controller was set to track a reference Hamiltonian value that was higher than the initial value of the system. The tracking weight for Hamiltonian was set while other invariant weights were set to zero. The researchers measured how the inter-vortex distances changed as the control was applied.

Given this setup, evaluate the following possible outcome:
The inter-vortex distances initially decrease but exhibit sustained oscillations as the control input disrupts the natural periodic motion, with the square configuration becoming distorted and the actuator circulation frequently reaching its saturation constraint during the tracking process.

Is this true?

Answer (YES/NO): NO